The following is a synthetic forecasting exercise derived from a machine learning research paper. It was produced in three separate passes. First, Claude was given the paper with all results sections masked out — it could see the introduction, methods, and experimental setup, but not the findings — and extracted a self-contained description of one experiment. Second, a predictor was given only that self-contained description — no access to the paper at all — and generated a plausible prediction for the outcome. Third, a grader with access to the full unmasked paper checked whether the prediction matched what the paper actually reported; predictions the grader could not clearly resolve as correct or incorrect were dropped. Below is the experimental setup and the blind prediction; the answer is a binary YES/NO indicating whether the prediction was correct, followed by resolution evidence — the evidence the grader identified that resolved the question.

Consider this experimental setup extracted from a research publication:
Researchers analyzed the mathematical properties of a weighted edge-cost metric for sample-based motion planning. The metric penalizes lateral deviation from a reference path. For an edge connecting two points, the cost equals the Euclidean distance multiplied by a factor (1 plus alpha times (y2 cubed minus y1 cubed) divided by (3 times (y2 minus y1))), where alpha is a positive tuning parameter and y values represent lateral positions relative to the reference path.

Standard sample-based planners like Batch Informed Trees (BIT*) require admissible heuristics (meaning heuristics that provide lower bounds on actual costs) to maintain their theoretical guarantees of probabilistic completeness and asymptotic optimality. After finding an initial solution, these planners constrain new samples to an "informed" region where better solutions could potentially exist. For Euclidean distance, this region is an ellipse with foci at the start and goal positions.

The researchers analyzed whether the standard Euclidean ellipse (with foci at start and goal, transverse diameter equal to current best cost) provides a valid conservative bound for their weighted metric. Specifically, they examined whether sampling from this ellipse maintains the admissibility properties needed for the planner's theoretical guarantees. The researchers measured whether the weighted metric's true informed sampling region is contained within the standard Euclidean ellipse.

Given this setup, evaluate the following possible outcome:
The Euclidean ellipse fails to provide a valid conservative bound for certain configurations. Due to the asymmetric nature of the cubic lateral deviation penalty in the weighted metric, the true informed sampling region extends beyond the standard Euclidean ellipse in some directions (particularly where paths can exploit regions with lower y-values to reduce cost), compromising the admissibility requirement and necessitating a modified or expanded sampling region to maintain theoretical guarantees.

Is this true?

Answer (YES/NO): NO